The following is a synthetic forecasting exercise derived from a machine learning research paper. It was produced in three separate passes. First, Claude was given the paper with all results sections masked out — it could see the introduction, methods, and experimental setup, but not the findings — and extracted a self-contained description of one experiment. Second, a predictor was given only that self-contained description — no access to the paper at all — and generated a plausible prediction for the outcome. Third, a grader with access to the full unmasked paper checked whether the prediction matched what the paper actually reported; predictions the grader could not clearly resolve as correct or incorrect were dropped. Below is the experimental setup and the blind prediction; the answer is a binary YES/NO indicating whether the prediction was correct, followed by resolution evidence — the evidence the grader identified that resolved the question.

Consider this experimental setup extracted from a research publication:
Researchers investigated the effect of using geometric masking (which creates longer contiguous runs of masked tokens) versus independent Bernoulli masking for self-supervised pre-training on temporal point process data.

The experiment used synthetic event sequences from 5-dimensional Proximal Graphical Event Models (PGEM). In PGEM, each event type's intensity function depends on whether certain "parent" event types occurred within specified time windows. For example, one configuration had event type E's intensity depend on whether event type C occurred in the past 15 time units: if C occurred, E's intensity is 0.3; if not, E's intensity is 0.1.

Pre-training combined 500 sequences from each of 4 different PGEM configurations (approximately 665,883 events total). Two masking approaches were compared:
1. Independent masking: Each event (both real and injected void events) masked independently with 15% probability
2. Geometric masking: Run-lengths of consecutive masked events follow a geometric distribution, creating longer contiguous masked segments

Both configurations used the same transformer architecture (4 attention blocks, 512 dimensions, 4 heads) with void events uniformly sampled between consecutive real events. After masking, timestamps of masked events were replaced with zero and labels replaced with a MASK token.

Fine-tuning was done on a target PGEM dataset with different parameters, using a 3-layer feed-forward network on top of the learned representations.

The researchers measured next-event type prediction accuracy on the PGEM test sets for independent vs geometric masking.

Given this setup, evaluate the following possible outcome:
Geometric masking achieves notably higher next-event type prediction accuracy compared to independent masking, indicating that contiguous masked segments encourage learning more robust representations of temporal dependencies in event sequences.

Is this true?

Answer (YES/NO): NO